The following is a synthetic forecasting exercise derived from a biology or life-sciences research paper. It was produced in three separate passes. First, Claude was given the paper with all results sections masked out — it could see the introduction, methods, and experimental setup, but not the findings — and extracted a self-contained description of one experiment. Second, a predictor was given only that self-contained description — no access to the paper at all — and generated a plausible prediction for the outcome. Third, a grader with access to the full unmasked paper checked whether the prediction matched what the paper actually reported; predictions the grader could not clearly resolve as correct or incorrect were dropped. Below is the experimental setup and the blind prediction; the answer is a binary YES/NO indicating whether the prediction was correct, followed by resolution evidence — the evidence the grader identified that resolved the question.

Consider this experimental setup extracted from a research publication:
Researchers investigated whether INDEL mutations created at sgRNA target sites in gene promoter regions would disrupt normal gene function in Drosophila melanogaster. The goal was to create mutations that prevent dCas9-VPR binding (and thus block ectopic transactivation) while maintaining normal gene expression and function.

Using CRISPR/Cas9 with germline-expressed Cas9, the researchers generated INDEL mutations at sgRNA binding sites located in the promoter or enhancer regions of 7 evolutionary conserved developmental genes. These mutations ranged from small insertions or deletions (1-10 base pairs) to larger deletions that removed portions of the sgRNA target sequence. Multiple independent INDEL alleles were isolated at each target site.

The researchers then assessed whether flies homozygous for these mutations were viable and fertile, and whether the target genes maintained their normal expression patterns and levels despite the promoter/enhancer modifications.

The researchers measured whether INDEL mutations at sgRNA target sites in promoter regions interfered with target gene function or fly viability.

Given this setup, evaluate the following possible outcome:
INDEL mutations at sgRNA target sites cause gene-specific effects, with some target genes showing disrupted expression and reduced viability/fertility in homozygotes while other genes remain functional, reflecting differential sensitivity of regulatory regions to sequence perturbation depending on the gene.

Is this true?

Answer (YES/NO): YES